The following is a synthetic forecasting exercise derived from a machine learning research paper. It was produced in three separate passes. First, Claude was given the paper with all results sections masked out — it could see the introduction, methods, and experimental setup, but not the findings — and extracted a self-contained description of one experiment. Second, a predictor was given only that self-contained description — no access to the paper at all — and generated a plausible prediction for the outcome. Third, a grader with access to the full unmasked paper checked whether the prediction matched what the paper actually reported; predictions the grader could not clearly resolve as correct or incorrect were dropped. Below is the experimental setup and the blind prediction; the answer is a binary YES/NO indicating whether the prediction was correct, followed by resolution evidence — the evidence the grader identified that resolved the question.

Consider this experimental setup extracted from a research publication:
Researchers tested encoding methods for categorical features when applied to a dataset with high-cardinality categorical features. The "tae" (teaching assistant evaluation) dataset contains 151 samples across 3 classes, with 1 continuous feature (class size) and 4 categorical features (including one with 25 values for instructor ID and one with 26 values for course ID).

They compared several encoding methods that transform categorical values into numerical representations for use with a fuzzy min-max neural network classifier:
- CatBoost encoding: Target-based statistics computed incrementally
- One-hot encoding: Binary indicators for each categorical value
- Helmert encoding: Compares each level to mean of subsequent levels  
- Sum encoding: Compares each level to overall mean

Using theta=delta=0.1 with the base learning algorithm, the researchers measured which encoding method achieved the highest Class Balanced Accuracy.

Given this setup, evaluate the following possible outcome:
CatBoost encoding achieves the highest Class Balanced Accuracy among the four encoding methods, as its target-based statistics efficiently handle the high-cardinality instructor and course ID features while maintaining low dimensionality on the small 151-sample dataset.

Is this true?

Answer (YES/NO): NO